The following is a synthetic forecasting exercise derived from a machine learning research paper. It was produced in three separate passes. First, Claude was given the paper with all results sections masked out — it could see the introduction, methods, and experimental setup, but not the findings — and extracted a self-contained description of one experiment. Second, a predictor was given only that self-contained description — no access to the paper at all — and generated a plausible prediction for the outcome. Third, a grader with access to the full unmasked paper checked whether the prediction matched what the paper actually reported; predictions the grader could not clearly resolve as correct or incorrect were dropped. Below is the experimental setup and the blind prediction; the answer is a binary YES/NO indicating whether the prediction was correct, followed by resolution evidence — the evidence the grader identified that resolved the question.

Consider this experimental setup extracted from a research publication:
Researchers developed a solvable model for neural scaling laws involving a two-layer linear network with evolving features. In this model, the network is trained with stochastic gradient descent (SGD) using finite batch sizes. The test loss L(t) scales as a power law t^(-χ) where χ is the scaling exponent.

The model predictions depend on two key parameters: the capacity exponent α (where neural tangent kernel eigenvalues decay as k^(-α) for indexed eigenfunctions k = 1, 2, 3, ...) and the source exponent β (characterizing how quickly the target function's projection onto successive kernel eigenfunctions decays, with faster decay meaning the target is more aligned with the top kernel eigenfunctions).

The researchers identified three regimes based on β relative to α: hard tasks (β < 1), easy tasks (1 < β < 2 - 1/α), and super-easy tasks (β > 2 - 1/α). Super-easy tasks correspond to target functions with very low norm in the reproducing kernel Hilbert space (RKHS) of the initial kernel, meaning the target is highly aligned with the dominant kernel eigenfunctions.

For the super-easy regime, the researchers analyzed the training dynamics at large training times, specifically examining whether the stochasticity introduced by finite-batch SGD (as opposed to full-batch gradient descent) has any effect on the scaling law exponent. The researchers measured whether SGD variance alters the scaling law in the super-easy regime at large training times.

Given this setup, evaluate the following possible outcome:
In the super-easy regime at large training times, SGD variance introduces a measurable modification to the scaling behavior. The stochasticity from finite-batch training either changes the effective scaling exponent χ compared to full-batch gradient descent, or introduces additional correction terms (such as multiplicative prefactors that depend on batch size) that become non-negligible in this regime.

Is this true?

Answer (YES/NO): YES